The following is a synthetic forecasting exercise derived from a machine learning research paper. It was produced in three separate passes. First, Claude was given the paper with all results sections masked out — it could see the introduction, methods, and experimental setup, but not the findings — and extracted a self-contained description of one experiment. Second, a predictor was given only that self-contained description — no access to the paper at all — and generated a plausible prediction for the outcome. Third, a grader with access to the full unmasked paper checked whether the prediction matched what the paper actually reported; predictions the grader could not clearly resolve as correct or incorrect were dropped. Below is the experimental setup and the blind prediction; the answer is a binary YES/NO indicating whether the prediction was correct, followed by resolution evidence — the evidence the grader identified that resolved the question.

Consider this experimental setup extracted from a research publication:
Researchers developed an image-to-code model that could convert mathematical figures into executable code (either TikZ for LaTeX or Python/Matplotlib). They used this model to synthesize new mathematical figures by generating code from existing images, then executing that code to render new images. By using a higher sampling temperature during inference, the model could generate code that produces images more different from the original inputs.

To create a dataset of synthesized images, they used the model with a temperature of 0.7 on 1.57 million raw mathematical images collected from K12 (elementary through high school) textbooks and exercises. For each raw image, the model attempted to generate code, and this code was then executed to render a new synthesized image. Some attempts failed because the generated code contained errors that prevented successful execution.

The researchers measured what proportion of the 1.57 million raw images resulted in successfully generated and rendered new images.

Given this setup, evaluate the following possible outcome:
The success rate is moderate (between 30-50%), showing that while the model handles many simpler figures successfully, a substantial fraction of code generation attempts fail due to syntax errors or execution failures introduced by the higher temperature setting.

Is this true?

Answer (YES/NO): NO